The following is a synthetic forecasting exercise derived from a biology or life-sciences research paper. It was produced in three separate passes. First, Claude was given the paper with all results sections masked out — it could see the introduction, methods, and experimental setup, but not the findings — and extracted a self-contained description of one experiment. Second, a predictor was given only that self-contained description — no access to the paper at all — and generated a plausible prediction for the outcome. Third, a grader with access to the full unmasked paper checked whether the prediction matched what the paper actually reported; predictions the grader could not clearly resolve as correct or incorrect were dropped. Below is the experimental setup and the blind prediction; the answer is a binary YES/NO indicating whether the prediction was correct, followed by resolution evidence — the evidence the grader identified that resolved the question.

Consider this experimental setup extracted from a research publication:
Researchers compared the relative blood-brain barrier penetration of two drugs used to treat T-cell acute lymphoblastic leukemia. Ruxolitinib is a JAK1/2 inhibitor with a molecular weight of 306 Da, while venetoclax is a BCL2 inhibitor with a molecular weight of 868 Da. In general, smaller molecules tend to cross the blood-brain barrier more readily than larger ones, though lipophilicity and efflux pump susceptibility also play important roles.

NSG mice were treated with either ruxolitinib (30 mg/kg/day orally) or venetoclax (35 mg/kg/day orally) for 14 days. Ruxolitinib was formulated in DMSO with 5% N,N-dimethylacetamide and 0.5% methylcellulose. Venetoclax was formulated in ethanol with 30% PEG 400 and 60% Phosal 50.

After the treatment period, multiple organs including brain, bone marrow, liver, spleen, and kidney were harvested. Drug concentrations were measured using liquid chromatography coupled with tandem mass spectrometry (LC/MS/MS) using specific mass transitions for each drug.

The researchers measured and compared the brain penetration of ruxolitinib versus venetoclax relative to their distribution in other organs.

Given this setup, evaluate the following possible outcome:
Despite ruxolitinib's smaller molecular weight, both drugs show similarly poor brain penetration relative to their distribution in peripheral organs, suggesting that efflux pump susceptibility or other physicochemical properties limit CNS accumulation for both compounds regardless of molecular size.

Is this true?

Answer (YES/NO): NO